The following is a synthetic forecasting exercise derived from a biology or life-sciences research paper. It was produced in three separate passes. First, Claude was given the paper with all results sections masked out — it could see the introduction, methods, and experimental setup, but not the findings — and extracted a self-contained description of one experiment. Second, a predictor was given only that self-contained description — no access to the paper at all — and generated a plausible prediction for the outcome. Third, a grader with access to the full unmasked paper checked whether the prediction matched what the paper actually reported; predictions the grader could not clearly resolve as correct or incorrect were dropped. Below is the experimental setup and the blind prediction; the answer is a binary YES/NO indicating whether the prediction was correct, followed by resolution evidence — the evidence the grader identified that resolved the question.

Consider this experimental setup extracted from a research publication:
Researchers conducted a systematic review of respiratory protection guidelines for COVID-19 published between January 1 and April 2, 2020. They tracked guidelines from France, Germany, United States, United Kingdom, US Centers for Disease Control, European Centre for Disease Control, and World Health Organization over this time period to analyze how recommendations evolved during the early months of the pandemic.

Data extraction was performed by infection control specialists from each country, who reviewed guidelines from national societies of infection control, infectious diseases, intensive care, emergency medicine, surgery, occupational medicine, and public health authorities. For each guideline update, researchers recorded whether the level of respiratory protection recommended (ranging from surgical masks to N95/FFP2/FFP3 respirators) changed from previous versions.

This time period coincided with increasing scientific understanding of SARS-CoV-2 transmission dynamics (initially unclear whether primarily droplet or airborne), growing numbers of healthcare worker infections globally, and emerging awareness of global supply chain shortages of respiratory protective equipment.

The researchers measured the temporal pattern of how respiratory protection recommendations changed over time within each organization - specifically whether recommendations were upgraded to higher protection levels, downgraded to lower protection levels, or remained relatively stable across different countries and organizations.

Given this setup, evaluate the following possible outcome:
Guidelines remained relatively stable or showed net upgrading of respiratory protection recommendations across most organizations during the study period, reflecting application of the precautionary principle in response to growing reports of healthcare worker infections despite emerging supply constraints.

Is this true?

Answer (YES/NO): NO